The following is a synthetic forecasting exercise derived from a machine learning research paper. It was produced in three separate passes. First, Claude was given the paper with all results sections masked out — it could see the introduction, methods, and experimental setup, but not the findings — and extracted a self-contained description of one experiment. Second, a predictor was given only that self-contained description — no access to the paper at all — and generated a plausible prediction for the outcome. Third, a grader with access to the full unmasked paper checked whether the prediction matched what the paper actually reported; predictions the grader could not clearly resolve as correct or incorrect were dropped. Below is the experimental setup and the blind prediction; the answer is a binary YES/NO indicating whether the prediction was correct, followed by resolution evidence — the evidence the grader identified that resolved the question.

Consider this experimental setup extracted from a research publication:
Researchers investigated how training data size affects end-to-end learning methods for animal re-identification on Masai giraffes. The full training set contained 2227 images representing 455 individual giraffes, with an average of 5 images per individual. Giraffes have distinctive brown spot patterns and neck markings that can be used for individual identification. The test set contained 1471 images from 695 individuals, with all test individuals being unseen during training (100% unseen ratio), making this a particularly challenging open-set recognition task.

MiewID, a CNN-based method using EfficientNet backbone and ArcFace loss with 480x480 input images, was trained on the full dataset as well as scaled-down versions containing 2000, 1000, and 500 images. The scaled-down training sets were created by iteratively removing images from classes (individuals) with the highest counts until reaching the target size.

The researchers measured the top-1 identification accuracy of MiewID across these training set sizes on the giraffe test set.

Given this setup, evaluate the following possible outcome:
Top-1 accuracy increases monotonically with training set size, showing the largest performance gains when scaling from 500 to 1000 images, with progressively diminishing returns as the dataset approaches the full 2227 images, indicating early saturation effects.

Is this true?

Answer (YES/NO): NO